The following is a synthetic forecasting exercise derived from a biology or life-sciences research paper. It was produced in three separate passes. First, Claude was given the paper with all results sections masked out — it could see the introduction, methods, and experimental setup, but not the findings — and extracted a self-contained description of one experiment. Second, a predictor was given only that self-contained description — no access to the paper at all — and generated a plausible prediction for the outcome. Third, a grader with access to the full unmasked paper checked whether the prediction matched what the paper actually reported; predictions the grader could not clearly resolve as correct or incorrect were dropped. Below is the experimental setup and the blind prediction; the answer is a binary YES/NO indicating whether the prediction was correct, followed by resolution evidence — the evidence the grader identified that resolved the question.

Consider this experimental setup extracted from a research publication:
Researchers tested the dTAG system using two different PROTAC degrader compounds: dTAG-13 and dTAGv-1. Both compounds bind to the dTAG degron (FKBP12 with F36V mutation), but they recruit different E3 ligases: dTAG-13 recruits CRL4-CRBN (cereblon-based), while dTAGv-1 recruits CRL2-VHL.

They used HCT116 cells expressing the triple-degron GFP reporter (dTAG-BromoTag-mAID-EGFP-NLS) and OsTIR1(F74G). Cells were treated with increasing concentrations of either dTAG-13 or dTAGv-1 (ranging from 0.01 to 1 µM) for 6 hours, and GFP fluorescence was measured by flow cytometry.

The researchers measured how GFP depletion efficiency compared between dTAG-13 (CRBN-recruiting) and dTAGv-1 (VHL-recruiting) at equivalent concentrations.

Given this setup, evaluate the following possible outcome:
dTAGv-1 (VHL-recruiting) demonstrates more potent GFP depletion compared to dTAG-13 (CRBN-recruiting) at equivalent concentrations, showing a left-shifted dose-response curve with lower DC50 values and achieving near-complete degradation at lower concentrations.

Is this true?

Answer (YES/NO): YES